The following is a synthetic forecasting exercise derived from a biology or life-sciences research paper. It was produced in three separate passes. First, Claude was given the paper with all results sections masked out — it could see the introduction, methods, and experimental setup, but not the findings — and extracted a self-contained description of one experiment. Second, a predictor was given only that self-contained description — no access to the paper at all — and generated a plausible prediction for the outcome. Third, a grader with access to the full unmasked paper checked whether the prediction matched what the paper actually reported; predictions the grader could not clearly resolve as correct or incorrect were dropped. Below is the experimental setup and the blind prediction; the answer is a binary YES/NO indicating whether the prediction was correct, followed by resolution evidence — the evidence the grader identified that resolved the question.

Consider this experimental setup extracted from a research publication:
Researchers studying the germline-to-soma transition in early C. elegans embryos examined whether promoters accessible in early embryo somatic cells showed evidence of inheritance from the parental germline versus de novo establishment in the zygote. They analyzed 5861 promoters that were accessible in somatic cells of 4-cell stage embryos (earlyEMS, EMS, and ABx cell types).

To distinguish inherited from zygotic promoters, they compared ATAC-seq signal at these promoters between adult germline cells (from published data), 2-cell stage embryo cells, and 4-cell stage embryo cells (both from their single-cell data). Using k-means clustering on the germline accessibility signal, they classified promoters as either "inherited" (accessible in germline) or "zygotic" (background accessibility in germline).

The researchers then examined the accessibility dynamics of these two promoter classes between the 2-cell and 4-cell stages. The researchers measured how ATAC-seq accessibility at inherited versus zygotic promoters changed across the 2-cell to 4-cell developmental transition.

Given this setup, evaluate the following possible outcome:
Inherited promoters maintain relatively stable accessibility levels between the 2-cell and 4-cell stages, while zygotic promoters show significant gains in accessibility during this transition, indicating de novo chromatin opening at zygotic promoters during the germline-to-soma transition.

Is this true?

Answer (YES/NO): NO